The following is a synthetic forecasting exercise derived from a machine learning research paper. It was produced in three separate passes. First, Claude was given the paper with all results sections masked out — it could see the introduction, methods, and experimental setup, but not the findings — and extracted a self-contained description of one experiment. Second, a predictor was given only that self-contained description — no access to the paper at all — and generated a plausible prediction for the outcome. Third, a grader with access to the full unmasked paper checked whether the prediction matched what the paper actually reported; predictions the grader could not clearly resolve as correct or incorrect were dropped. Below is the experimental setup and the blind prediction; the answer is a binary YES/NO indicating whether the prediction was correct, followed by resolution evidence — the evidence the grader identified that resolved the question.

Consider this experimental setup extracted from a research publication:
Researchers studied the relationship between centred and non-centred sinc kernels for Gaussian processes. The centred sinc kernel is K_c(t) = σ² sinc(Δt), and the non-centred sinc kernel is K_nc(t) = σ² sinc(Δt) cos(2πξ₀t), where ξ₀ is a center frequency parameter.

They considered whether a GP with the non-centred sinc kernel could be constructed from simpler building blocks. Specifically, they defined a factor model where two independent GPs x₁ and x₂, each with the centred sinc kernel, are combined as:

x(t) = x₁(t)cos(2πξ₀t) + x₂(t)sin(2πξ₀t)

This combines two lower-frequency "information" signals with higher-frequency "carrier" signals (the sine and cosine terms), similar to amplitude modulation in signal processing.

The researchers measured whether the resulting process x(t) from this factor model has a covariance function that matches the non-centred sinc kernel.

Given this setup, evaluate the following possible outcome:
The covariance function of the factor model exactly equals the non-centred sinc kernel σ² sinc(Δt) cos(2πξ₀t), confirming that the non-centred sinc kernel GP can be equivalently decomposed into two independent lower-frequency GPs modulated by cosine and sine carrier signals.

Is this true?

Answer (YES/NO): YES